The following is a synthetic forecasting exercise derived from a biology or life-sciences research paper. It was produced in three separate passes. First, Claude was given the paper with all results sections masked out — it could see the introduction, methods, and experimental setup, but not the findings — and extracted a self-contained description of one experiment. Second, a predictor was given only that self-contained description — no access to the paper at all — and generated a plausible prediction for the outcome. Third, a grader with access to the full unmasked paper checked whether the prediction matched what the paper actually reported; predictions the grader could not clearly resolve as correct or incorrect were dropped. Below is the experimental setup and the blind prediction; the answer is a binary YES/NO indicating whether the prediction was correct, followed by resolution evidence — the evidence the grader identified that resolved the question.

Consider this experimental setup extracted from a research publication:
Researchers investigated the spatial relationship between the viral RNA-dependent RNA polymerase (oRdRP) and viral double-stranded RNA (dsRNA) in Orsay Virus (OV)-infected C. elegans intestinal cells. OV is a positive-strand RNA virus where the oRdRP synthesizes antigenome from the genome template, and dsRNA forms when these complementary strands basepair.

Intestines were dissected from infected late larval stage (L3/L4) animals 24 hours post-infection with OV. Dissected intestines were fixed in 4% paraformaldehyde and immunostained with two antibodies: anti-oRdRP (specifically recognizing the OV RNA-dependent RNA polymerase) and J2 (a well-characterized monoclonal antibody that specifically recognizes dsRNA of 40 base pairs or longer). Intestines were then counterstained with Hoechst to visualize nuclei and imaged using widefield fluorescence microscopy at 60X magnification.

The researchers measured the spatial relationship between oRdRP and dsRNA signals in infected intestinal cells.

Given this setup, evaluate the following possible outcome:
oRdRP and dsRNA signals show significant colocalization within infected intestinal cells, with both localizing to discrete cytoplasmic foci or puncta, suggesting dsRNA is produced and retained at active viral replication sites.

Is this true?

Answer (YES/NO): YES